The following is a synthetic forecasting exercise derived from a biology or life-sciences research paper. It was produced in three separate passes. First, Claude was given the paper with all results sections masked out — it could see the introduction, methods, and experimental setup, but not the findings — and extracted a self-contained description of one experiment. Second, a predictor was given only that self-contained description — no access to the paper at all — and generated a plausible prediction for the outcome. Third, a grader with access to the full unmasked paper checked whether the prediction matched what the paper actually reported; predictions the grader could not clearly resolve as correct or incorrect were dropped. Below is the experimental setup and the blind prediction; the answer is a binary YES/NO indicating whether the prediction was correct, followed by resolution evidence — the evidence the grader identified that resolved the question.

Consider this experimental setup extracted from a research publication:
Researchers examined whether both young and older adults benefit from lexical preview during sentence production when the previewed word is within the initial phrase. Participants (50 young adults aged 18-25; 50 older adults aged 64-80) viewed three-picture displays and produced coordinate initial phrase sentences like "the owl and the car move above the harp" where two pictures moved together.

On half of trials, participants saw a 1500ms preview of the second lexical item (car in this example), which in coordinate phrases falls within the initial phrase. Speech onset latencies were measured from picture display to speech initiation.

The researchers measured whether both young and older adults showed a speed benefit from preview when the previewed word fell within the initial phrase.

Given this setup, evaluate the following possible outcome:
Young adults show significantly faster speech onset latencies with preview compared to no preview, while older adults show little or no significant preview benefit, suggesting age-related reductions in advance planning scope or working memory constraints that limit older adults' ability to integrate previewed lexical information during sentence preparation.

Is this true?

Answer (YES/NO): NO